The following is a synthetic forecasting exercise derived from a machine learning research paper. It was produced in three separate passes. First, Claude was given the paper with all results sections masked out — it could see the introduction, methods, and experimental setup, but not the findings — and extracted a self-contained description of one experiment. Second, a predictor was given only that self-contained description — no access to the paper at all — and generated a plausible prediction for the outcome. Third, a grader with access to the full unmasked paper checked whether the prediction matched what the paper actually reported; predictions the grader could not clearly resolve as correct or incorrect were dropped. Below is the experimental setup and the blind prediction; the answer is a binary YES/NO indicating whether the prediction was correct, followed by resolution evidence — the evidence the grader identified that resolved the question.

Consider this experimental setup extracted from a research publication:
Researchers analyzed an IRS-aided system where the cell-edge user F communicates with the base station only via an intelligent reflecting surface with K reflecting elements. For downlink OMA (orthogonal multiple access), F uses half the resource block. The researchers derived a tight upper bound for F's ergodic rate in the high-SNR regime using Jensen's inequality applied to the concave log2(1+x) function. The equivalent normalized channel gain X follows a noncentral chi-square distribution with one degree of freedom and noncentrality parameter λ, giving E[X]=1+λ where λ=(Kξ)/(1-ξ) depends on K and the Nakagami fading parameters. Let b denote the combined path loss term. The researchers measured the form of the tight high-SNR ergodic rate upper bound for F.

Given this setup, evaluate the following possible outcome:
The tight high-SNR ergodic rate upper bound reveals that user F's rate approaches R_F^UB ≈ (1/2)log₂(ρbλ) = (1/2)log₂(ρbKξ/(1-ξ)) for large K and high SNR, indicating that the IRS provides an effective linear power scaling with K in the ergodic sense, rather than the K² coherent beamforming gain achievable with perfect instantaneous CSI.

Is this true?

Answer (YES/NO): NO